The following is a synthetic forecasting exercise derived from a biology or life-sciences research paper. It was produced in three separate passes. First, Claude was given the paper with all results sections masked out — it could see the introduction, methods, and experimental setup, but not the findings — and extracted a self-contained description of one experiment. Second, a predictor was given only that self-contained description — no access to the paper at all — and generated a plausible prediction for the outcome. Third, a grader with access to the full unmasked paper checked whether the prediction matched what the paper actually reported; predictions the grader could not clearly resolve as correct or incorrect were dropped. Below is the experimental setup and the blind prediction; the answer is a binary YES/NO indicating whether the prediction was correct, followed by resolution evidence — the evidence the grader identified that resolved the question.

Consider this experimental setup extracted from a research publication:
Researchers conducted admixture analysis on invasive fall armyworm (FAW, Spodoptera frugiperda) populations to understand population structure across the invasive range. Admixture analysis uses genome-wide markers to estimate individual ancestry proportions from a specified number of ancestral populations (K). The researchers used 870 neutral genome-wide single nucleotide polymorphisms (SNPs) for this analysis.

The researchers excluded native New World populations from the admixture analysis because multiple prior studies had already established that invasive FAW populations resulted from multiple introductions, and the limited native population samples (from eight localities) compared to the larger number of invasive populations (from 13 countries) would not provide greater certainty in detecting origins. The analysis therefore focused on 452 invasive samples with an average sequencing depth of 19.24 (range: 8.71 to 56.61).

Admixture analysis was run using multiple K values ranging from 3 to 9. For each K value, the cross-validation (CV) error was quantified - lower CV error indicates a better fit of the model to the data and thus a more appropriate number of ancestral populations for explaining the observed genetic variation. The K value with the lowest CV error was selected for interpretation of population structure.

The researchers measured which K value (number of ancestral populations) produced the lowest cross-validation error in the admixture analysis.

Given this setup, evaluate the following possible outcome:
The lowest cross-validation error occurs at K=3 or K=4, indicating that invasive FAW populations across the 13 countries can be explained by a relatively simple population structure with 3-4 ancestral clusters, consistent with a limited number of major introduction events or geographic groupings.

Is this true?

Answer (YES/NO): YES